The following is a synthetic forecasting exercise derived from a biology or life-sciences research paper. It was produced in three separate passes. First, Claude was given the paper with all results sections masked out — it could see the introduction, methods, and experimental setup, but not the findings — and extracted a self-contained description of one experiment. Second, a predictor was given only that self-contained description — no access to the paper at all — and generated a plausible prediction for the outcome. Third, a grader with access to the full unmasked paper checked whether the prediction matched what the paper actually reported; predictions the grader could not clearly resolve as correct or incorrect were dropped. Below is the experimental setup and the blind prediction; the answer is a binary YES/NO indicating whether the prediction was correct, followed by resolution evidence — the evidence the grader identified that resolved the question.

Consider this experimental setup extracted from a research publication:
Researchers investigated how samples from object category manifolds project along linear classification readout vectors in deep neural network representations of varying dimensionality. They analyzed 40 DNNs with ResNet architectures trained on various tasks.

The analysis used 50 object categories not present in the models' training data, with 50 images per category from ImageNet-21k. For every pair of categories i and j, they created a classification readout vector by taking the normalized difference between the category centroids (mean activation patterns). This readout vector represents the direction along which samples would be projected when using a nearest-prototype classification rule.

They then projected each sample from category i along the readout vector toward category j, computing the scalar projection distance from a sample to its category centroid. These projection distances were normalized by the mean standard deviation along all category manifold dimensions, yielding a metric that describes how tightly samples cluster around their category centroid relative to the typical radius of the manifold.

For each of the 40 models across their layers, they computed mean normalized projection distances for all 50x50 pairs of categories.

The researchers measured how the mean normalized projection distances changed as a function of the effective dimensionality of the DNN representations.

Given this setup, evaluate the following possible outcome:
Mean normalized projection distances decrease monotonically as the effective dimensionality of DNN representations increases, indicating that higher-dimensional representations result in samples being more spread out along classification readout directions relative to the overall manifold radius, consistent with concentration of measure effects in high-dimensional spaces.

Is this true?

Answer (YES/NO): NO